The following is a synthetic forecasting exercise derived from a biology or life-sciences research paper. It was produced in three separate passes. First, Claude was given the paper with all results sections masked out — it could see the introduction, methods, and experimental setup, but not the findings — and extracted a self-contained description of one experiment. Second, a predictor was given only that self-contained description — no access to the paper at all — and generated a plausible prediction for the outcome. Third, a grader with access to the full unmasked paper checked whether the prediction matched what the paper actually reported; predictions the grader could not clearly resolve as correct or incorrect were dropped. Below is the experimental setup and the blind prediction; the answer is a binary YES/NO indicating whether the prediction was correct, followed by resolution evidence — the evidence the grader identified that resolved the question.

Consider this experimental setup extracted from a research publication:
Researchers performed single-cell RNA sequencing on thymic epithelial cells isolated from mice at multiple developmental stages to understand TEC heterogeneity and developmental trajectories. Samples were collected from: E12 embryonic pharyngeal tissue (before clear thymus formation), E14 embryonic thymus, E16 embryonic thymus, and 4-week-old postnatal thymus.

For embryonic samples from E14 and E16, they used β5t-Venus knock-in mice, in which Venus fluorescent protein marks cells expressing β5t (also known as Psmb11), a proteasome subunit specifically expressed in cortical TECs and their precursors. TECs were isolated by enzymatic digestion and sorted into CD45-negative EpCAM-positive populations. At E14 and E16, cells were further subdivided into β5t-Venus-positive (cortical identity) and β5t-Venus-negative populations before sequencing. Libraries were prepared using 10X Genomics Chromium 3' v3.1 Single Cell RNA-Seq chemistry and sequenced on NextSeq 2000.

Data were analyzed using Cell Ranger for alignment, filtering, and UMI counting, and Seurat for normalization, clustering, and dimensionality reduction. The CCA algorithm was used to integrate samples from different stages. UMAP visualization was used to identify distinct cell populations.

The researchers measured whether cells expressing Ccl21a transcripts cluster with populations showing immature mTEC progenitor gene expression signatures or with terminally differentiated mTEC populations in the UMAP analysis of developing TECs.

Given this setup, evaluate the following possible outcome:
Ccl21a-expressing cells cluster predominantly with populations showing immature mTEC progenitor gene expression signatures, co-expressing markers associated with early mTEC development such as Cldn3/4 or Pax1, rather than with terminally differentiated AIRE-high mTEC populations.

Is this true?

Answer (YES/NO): NO